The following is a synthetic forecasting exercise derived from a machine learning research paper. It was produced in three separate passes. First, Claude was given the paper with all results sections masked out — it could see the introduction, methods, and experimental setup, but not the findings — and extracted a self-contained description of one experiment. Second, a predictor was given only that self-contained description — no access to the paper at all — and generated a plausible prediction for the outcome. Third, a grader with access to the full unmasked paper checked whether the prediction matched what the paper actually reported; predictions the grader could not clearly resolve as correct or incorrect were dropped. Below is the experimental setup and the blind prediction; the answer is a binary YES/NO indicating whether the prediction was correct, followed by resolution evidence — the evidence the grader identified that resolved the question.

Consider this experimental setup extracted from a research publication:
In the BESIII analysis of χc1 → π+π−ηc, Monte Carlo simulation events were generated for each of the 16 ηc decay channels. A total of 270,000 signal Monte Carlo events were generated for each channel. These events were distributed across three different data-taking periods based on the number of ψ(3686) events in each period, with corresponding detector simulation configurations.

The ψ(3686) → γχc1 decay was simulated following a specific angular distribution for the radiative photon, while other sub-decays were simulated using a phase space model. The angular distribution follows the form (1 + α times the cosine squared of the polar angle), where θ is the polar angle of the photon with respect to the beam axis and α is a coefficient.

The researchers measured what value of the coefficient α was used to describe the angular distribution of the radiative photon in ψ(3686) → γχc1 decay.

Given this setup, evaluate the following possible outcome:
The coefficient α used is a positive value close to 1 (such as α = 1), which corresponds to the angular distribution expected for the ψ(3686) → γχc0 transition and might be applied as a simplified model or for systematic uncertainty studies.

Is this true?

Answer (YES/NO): NO